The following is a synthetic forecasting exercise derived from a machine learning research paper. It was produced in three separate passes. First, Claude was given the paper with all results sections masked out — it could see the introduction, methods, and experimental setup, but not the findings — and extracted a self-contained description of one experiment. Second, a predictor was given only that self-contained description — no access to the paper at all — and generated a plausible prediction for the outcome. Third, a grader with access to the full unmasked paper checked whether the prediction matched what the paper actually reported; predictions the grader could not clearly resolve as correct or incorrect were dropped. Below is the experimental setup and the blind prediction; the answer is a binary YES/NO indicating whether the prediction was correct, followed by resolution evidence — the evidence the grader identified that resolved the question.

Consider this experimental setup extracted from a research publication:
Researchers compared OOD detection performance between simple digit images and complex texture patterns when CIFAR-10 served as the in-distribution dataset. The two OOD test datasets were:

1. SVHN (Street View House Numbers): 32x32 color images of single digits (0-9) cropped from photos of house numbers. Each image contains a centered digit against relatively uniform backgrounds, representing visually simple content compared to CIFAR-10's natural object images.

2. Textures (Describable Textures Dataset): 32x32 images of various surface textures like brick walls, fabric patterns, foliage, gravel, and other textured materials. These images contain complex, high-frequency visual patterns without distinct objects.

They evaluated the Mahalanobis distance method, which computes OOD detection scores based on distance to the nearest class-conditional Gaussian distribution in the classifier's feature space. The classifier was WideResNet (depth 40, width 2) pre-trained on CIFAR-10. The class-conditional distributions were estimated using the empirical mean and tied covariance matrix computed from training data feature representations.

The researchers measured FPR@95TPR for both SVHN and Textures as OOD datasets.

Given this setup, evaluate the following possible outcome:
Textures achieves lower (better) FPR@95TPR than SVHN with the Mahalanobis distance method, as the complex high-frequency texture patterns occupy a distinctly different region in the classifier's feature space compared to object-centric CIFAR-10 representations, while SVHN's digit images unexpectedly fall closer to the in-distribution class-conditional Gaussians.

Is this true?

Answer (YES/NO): NO